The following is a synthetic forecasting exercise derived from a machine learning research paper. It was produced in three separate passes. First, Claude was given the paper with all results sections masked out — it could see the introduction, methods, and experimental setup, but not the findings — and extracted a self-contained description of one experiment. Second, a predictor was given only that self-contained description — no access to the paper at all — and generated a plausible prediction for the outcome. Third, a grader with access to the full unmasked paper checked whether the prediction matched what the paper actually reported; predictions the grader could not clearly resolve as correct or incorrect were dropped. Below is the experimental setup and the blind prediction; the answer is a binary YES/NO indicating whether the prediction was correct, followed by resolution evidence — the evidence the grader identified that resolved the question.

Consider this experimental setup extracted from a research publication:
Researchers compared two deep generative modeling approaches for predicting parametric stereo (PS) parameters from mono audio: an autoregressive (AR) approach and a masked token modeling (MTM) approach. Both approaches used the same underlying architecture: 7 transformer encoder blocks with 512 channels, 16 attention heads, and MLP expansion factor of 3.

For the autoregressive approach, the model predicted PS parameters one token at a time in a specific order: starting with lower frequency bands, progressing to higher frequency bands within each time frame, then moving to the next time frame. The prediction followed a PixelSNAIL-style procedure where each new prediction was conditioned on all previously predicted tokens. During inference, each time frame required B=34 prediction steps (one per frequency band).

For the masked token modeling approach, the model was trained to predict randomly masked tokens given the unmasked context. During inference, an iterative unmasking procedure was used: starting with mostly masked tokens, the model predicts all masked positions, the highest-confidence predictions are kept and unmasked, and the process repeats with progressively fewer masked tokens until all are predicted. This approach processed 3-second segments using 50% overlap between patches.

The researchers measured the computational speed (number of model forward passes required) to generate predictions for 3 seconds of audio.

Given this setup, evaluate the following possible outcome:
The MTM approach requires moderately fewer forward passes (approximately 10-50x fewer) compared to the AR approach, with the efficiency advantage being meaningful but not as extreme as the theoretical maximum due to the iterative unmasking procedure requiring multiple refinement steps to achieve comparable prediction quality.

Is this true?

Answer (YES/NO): NO